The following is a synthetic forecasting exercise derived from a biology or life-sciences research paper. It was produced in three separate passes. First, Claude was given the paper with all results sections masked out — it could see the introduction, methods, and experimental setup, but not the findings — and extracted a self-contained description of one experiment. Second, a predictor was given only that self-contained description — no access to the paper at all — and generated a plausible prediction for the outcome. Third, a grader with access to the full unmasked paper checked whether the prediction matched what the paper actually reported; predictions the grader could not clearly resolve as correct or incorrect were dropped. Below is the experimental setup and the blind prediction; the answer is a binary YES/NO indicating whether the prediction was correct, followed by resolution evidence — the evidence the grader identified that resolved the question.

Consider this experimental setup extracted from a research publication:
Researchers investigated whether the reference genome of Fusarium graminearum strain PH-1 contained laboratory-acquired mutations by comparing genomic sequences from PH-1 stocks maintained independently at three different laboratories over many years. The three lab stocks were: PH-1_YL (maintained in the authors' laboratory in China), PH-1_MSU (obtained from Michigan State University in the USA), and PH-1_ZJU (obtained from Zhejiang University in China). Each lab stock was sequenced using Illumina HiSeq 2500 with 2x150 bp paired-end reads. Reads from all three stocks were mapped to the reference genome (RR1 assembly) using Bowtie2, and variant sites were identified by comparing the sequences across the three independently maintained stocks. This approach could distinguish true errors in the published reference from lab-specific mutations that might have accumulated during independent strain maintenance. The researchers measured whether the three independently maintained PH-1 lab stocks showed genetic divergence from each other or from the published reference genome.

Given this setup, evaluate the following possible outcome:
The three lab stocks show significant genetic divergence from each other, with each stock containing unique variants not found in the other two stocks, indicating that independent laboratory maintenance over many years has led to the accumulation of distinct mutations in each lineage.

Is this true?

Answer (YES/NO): NO